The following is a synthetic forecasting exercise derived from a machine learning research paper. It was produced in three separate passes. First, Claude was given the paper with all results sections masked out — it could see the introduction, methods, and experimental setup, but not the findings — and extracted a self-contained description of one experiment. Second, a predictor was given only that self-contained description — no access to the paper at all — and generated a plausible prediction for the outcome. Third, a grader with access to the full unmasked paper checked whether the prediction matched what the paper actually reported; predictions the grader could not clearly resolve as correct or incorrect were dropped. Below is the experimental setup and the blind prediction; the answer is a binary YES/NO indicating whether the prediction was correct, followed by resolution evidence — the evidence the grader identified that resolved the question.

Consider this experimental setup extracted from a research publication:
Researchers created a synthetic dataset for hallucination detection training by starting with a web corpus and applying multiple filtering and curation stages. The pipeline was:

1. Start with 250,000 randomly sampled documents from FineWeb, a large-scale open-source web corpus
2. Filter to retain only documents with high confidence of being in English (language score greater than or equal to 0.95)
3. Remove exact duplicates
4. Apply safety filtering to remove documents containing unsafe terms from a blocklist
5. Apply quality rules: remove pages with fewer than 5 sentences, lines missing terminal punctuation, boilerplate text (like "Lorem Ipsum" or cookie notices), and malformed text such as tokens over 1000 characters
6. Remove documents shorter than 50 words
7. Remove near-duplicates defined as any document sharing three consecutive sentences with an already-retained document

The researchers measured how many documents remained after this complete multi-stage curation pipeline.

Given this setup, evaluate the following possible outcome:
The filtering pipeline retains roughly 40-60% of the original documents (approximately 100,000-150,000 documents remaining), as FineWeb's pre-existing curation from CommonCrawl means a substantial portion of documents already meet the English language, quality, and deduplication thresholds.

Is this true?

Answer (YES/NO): NO